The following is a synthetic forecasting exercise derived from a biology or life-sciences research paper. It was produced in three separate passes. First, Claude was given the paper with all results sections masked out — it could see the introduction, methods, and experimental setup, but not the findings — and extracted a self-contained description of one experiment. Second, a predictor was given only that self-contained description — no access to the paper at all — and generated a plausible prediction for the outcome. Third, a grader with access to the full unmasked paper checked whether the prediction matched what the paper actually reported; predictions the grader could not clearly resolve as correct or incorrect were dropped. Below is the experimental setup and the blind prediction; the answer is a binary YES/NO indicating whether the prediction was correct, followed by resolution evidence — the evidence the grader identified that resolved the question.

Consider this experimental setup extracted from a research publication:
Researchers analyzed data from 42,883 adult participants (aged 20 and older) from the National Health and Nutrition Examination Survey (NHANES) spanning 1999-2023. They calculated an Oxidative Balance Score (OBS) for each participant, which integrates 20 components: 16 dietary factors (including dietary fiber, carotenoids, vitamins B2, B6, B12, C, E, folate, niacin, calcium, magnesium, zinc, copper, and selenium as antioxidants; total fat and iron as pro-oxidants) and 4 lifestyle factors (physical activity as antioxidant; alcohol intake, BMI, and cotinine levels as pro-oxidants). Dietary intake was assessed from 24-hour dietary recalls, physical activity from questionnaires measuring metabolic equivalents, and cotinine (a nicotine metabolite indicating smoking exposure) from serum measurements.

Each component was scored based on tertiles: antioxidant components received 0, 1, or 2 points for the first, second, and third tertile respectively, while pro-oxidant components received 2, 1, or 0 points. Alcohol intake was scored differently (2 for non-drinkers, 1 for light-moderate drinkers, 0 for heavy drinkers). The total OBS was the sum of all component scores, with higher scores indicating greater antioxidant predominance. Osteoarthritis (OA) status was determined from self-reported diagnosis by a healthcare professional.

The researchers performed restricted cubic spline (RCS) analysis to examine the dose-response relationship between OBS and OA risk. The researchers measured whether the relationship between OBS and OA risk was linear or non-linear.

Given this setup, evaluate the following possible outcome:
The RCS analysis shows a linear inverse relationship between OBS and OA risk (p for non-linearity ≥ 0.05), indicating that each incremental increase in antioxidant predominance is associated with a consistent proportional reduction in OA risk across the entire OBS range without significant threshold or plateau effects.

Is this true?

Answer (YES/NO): NO